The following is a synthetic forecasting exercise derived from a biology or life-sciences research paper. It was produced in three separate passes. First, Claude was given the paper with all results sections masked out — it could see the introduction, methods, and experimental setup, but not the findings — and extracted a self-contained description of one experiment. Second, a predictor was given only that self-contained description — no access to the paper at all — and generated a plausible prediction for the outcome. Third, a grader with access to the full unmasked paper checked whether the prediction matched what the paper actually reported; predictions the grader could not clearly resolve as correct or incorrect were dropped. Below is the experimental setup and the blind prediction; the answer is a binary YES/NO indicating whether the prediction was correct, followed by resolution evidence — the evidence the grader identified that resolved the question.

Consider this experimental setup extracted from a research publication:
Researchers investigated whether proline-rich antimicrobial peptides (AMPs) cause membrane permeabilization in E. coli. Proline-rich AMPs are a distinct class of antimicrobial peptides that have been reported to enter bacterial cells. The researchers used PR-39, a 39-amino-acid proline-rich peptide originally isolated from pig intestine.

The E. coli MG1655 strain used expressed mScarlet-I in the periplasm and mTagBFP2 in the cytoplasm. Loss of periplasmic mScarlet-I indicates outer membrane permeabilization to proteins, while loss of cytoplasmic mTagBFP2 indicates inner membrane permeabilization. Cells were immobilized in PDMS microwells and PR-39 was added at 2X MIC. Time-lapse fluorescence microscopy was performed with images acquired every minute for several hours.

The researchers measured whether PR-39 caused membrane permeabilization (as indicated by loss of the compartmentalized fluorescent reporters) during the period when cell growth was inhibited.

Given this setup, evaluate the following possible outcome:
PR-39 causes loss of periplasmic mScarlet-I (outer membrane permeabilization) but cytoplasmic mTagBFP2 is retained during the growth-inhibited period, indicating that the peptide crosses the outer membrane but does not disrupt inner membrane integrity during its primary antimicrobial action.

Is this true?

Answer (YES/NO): NO